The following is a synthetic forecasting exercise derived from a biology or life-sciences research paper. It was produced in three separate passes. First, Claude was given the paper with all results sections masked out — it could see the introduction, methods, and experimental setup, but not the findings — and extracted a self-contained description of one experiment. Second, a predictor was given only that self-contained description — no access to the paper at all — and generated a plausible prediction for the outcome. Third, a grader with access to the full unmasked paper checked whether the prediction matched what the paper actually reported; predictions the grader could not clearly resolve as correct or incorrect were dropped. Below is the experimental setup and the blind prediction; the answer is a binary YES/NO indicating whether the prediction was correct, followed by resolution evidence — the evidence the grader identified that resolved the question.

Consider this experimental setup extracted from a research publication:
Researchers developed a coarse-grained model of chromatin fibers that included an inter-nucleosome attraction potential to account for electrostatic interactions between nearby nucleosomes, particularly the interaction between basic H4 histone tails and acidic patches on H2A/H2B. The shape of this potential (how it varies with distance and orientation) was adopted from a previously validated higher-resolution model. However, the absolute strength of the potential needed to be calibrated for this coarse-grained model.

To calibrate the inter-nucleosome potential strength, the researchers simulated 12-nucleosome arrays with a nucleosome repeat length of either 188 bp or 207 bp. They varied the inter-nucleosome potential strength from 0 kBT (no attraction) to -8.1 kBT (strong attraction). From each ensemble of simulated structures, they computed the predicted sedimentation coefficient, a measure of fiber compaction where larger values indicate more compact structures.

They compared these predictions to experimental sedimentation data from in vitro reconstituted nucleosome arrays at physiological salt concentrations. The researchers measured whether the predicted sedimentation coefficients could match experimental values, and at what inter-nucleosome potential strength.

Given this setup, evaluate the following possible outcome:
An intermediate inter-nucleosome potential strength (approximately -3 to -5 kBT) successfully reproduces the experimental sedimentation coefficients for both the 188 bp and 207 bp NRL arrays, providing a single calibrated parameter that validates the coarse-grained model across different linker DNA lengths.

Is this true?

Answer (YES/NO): NO